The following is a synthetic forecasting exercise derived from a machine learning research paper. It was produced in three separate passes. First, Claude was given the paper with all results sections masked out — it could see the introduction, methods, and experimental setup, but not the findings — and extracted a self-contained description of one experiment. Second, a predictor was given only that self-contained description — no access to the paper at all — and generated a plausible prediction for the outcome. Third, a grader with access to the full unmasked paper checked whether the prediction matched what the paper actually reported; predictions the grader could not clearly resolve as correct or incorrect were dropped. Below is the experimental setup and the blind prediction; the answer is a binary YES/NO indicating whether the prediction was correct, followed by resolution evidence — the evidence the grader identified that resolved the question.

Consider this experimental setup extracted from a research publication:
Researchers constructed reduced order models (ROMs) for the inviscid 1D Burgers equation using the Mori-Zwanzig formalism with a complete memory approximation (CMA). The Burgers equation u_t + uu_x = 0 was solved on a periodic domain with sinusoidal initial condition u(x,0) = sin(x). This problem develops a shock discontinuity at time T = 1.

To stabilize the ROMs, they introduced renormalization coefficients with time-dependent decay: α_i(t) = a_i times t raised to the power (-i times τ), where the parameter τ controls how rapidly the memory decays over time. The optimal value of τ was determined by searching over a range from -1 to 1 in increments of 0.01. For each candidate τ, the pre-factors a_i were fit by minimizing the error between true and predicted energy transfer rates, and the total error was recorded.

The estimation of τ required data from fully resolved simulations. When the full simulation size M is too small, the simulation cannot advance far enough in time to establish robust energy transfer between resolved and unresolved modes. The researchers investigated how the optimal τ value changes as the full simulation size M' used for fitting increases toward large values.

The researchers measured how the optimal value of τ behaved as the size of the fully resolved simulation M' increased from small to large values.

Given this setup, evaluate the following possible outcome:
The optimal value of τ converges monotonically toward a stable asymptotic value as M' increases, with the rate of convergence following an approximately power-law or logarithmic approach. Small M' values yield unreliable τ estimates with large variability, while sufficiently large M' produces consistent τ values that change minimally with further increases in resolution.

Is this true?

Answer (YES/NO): NO